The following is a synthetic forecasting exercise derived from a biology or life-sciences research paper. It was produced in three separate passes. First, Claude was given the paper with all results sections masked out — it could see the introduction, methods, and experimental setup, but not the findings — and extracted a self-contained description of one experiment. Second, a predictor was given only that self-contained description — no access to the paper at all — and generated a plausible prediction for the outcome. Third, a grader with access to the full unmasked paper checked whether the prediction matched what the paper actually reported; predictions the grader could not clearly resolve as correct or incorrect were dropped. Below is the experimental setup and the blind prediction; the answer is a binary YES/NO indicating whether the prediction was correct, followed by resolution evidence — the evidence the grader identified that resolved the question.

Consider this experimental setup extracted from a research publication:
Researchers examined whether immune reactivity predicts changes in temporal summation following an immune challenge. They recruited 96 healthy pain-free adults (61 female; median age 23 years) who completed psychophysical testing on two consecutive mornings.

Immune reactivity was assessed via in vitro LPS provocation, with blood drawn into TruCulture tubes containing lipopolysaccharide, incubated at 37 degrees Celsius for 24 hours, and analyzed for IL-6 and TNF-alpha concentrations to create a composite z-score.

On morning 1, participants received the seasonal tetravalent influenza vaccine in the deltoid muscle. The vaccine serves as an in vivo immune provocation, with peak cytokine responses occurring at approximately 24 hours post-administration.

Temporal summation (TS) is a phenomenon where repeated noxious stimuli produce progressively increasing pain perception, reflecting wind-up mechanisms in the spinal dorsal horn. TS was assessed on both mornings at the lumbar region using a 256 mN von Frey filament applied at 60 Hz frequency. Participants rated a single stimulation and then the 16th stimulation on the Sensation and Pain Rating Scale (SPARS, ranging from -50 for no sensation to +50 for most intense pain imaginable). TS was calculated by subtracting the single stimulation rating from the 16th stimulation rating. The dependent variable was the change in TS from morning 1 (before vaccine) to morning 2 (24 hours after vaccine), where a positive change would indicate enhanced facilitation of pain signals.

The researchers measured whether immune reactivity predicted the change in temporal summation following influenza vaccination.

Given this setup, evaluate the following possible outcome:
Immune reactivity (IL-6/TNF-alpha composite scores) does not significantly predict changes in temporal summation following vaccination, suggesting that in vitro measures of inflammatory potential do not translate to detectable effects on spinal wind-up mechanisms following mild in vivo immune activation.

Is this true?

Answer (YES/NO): YES